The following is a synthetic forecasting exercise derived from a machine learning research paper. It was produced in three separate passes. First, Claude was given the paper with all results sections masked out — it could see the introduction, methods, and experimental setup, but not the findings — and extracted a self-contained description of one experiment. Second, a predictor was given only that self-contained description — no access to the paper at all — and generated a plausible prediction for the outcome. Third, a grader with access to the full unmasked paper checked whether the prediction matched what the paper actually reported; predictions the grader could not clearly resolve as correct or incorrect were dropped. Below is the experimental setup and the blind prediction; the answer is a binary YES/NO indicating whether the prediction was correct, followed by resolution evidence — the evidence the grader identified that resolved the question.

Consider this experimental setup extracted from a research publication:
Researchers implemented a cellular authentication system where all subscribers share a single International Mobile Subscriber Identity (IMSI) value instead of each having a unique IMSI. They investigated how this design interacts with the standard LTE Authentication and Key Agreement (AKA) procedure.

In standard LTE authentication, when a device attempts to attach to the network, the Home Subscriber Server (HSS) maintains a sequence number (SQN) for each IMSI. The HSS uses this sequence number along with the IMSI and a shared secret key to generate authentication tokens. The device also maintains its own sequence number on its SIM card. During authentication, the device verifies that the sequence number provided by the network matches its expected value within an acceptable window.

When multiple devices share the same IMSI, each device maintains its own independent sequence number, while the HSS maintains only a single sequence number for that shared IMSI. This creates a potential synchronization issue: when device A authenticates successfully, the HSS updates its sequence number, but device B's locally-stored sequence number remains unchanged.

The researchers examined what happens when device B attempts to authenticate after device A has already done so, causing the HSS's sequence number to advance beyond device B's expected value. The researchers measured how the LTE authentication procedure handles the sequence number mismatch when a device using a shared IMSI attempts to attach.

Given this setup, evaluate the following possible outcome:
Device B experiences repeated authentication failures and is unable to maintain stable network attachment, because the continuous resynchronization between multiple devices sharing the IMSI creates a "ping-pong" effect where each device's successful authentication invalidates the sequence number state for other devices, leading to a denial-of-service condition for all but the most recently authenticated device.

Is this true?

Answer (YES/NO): NO